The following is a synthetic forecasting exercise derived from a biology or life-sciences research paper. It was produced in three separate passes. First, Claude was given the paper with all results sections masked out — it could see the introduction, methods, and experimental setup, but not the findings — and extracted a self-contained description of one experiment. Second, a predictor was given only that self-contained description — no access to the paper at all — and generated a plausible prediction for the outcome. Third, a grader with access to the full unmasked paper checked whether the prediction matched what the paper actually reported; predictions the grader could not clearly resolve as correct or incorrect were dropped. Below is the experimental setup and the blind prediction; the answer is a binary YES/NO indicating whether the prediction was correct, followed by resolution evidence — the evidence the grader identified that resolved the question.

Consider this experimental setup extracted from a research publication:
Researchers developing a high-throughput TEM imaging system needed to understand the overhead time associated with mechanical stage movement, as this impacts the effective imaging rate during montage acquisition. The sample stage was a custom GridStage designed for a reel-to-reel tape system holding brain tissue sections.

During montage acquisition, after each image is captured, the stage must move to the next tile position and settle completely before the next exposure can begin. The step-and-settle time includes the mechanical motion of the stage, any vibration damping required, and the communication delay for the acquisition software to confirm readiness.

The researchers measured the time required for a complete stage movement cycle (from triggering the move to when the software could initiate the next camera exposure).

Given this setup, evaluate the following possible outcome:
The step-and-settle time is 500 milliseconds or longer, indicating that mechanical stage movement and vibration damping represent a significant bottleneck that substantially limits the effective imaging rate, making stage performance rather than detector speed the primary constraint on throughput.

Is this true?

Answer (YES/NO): NO